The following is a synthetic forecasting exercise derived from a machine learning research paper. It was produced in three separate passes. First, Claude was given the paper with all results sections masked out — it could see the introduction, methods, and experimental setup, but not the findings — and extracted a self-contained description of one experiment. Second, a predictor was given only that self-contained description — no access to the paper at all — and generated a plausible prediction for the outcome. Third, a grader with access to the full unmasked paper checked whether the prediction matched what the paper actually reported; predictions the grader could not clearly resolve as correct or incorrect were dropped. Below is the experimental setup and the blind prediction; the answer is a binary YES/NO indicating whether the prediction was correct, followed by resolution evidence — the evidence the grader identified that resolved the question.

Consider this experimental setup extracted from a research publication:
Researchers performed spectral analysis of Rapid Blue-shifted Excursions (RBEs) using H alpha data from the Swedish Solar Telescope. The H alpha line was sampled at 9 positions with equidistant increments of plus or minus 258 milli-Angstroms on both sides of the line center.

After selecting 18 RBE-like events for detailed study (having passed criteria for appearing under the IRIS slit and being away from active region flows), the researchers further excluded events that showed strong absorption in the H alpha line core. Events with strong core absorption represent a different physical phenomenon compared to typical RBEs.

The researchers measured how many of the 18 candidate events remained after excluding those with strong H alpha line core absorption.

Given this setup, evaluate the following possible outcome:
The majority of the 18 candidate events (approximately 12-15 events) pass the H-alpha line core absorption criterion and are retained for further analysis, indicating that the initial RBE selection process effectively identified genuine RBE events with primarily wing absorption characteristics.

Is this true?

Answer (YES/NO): NO